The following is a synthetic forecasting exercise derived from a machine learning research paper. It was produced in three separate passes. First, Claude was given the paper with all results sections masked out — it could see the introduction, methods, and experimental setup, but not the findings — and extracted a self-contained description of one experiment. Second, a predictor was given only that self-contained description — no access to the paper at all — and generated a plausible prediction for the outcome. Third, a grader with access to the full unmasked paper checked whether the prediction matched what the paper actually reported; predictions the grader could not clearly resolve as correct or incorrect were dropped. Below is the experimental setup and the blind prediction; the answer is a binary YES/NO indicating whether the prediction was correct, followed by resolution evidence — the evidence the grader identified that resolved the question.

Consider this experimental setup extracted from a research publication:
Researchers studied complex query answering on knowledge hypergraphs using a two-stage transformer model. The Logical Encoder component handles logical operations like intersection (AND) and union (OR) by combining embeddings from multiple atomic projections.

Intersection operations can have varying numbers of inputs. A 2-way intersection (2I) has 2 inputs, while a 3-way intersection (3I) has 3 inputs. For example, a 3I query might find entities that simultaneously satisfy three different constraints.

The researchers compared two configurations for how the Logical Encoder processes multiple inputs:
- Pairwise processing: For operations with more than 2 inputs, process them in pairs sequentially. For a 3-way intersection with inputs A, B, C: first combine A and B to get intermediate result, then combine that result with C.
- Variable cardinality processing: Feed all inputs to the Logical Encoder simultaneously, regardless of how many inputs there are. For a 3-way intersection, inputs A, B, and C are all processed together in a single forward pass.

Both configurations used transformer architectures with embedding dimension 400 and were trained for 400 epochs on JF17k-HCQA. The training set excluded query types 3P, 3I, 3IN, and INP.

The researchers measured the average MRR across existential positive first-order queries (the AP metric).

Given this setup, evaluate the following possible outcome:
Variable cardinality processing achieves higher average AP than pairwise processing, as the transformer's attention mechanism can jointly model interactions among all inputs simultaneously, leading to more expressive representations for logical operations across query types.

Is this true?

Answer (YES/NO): NO